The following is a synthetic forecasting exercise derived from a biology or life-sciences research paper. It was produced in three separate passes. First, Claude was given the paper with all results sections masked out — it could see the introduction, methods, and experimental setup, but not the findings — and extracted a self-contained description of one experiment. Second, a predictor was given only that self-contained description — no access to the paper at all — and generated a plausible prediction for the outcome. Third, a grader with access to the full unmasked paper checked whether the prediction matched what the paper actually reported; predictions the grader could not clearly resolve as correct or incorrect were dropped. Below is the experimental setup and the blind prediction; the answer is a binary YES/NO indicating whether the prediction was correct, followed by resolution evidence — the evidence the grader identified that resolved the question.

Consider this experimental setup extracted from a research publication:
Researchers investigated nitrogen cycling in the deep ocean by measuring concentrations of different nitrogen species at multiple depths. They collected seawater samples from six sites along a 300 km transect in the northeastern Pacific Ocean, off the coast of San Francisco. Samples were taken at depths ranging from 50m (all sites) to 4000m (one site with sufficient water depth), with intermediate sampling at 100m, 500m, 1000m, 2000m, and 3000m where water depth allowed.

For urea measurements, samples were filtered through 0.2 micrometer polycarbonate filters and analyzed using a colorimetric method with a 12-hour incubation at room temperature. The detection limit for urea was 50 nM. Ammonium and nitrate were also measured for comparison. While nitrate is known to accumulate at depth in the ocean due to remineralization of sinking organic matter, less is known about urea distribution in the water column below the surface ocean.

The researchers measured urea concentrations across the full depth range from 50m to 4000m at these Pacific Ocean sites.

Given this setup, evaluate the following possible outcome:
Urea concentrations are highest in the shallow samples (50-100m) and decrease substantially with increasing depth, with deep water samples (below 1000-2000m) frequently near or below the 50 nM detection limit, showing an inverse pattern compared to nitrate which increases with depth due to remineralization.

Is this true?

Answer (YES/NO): NO